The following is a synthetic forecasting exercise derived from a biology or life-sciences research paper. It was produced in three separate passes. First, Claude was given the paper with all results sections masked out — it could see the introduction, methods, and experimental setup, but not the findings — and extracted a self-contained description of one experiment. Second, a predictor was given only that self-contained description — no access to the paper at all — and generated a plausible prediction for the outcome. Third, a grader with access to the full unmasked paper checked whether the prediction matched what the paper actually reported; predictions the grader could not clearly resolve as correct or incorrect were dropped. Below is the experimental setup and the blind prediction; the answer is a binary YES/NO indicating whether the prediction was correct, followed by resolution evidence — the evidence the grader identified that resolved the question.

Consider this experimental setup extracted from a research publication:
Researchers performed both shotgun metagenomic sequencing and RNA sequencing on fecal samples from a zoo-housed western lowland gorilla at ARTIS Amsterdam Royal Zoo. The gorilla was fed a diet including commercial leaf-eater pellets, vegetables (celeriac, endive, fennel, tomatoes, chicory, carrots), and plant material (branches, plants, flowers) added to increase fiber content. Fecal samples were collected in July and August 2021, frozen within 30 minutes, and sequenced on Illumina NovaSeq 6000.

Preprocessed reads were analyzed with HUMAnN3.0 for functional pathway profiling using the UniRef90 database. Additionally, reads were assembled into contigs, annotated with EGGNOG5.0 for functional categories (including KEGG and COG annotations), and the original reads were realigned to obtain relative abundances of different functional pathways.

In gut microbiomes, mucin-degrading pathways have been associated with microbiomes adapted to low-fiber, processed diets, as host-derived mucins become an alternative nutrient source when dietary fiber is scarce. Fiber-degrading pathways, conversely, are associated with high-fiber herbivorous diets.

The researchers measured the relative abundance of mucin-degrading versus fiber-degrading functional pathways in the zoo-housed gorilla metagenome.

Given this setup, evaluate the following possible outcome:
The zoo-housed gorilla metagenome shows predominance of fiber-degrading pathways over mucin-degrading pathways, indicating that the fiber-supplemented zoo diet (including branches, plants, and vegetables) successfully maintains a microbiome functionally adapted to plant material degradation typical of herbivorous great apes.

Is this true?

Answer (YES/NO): NO